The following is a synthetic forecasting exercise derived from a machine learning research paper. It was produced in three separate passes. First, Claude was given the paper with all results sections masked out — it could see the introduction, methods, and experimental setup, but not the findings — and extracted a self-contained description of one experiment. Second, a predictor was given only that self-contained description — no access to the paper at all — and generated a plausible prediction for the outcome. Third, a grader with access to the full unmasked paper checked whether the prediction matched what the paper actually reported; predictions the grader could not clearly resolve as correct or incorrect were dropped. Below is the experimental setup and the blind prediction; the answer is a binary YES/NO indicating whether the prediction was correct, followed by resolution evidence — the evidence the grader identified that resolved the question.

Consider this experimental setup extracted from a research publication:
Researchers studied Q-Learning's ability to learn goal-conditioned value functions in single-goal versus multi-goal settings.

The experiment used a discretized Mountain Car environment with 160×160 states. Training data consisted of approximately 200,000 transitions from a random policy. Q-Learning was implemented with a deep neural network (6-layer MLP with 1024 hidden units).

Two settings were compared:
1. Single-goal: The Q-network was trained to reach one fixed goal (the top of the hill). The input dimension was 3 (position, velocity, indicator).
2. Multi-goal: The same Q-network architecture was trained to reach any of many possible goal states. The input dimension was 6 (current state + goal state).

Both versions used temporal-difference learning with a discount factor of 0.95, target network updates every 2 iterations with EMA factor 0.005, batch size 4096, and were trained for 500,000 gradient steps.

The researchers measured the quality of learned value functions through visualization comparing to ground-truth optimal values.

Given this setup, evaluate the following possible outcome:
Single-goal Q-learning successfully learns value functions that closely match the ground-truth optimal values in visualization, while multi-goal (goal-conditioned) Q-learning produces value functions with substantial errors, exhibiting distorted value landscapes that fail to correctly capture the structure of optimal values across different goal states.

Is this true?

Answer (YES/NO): NO